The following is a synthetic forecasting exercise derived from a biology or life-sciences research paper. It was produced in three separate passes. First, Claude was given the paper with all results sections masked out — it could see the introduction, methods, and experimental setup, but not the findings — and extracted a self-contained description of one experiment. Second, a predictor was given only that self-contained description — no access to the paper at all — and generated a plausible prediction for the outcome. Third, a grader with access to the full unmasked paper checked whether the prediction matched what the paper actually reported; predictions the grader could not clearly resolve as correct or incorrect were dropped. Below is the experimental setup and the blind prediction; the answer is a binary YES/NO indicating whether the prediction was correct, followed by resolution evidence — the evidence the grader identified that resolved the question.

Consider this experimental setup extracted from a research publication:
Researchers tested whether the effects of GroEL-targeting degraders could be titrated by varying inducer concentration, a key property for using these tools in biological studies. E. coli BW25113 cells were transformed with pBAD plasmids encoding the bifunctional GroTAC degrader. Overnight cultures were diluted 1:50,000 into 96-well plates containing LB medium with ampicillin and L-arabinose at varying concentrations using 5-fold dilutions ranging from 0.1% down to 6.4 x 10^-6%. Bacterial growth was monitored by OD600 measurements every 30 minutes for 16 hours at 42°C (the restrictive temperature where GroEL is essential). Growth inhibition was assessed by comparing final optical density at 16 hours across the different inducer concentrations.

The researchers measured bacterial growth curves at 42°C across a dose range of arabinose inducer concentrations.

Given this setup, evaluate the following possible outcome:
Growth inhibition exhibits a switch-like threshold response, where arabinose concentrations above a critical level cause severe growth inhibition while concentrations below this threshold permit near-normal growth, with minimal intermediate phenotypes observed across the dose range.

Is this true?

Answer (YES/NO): NO